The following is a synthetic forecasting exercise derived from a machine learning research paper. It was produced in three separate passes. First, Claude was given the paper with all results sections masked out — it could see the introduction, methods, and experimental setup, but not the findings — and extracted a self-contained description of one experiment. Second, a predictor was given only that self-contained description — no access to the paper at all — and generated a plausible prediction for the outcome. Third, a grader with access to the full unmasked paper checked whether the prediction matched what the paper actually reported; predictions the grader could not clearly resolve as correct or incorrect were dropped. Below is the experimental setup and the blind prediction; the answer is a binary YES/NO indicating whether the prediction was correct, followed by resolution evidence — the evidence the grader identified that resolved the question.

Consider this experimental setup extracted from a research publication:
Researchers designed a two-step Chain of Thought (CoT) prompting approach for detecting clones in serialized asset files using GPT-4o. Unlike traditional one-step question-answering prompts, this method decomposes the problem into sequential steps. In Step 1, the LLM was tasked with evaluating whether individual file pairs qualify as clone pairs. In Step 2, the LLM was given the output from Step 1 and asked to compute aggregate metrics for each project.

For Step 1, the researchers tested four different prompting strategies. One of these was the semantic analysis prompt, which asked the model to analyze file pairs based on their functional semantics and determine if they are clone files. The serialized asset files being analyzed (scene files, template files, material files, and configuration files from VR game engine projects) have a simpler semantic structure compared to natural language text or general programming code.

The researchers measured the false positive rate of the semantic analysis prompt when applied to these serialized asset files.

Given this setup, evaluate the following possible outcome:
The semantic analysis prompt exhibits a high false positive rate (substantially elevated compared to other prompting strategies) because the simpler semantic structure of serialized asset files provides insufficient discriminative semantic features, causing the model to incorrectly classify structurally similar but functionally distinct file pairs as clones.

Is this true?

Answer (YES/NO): NO